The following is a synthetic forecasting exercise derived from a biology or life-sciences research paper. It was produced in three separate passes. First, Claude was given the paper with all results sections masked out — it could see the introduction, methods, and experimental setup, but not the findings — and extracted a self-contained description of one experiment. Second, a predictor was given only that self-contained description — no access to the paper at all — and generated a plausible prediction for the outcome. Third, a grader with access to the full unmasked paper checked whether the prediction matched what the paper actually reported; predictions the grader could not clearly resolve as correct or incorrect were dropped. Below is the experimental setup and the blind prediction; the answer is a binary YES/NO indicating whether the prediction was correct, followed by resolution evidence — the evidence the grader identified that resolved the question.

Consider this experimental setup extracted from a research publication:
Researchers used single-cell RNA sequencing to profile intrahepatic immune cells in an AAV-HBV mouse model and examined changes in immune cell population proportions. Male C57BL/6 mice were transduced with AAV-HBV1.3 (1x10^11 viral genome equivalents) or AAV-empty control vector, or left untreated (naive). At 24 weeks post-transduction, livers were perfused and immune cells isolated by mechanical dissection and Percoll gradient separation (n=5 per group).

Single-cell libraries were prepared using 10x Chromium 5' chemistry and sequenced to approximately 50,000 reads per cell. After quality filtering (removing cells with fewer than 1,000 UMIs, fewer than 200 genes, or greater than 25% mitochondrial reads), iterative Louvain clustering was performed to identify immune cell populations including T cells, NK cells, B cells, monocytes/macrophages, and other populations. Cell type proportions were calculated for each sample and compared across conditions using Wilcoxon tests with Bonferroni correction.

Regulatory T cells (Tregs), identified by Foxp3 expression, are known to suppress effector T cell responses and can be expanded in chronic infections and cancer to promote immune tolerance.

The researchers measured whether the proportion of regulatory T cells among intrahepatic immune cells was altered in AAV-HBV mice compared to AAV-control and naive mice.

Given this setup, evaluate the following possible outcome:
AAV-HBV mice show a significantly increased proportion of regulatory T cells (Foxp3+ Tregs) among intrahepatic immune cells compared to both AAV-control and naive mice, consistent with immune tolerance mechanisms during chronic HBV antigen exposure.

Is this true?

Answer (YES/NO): NO